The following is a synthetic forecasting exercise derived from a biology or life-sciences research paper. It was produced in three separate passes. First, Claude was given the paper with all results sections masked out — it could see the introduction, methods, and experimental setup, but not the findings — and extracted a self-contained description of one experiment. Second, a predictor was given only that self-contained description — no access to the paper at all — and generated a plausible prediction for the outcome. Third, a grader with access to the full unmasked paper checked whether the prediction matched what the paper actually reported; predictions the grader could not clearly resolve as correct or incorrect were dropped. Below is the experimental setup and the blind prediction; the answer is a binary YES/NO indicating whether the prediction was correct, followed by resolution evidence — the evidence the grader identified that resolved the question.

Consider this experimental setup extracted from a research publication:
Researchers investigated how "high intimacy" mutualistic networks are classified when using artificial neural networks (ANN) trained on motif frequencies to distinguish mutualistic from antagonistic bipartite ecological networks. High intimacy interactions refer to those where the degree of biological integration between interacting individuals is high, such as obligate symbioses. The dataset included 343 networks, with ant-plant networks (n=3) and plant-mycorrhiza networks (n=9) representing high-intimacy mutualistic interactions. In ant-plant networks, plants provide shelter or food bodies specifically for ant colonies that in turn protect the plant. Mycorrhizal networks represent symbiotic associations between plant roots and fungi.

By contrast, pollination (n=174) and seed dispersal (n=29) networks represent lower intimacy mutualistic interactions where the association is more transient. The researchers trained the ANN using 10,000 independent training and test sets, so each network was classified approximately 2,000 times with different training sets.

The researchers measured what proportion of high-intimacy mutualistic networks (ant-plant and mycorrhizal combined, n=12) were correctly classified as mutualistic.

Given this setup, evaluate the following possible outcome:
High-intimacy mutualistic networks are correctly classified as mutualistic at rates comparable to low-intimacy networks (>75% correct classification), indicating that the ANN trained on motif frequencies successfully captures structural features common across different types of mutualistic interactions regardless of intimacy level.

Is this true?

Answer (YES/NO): NO